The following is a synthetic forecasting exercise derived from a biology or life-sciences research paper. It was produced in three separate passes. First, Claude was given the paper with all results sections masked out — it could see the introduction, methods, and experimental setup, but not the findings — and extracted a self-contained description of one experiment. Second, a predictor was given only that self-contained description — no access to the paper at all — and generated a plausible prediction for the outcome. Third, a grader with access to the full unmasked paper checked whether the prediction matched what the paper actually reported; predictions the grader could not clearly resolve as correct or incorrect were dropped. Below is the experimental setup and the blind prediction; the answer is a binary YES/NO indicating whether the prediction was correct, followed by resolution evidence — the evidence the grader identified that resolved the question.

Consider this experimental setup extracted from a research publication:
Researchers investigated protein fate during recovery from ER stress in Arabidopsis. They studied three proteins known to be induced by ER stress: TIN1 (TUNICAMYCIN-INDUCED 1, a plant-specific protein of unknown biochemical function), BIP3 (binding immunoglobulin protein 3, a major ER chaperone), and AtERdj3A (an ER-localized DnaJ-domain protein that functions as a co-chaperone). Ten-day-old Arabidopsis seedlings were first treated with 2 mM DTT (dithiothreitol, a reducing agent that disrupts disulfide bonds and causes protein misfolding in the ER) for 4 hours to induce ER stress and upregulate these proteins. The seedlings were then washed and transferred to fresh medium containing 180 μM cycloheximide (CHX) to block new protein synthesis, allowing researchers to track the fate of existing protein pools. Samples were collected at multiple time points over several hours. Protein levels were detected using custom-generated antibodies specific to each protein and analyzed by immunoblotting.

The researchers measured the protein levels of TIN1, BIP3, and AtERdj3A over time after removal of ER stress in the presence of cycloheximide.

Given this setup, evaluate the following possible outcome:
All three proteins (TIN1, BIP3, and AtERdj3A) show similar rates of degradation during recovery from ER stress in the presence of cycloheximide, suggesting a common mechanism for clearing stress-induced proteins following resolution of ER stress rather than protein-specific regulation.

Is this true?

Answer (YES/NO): NO